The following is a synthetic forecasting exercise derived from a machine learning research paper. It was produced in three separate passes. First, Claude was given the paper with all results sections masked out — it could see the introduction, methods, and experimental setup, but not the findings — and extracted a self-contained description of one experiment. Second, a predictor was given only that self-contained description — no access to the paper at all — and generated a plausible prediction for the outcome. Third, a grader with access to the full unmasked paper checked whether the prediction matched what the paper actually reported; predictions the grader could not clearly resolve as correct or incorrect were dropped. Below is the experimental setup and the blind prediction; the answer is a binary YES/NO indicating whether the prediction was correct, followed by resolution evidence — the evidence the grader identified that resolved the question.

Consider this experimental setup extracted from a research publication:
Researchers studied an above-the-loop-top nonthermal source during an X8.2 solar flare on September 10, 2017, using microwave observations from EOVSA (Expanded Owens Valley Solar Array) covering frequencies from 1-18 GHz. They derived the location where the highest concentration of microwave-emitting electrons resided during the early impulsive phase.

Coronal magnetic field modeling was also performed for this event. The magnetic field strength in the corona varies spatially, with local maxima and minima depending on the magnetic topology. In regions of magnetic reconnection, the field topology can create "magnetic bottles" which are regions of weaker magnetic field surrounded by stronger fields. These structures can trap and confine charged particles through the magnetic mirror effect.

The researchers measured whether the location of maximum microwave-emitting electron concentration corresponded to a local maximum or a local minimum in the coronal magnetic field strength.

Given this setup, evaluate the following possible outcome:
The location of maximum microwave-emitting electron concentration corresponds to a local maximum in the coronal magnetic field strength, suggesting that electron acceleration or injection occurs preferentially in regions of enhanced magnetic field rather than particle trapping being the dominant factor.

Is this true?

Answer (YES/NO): NO